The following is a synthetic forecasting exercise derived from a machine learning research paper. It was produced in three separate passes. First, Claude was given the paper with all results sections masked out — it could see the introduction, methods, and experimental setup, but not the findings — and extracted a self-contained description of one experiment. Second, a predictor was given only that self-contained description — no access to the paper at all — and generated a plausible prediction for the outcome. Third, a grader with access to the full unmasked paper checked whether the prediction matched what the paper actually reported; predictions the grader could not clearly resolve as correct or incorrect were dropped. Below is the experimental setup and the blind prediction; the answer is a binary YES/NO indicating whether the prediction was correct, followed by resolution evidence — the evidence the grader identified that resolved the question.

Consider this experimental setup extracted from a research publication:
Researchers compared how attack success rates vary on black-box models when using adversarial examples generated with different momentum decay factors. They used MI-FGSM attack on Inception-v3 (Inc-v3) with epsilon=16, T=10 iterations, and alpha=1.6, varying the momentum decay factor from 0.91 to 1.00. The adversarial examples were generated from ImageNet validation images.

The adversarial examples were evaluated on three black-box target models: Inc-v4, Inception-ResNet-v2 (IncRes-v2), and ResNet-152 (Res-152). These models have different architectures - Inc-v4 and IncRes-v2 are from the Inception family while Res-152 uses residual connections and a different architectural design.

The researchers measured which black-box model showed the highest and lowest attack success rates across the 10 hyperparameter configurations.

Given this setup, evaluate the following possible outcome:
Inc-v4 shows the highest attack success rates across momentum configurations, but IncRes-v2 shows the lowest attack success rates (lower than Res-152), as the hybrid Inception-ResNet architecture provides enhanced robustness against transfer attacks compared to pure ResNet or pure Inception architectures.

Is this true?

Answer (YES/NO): NO